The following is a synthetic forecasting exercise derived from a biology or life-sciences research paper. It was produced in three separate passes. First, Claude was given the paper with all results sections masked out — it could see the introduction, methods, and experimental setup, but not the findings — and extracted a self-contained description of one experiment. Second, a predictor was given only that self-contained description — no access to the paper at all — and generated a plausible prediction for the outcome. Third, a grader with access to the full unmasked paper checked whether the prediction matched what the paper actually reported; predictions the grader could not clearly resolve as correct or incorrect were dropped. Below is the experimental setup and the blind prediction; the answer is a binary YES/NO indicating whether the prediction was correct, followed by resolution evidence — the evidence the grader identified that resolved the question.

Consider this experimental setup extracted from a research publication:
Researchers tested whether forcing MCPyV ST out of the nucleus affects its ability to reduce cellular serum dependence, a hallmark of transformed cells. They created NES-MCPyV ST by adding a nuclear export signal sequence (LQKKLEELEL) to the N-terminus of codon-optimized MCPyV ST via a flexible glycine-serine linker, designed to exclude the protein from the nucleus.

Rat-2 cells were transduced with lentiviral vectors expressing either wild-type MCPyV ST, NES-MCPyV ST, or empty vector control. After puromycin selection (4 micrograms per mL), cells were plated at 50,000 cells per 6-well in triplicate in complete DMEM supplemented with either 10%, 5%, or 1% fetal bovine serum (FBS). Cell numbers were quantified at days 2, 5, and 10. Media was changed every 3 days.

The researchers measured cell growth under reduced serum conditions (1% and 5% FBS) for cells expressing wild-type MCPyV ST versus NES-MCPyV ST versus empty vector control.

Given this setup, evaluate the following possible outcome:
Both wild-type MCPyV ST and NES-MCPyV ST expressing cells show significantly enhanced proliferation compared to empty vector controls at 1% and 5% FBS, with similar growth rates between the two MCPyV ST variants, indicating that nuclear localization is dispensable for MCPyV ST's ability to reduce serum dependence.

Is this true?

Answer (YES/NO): NO